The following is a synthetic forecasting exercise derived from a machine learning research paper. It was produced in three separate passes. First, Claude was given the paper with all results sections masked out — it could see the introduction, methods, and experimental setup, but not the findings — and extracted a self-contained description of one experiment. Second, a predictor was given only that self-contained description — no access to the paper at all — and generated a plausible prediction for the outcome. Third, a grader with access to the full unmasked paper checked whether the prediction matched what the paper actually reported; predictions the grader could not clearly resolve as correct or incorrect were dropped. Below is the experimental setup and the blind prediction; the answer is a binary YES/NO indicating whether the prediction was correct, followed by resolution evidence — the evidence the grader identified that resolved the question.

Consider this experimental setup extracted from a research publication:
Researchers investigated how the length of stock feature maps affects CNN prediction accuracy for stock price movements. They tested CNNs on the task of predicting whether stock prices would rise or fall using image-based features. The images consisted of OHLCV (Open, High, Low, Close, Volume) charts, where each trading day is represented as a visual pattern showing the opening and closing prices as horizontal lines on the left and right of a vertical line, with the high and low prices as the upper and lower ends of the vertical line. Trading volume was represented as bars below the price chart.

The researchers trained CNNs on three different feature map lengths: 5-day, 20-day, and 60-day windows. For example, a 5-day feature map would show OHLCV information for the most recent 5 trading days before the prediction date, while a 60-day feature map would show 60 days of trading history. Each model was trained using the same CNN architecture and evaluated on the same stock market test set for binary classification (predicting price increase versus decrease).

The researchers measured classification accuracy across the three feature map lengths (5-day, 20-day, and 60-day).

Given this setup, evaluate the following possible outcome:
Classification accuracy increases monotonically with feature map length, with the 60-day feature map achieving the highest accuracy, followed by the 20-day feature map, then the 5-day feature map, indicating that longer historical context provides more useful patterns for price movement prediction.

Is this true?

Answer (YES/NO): NO